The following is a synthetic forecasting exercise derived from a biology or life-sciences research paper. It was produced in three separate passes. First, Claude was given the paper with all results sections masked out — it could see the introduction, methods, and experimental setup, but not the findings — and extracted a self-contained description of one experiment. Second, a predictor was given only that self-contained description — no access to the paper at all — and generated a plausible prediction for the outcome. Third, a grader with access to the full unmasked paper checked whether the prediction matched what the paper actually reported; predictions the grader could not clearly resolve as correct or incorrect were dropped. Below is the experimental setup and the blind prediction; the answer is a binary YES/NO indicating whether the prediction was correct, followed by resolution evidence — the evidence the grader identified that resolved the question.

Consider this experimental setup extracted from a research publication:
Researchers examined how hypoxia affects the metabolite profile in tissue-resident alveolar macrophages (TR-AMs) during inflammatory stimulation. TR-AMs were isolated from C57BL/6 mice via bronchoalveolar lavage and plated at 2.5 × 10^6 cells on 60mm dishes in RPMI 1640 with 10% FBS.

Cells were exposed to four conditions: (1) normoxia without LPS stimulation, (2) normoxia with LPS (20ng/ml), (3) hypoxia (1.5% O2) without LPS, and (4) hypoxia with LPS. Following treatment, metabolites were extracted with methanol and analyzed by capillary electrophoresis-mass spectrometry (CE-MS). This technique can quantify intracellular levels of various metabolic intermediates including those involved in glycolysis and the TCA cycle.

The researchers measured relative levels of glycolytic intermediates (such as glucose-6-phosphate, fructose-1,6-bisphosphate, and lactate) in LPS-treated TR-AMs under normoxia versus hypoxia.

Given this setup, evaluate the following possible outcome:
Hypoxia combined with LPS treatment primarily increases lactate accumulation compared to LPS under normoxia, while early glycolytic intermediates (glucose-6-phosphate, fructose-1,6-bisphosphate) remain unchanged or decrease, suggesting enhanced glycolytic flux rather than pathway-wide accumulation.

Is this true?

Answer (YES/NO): NO